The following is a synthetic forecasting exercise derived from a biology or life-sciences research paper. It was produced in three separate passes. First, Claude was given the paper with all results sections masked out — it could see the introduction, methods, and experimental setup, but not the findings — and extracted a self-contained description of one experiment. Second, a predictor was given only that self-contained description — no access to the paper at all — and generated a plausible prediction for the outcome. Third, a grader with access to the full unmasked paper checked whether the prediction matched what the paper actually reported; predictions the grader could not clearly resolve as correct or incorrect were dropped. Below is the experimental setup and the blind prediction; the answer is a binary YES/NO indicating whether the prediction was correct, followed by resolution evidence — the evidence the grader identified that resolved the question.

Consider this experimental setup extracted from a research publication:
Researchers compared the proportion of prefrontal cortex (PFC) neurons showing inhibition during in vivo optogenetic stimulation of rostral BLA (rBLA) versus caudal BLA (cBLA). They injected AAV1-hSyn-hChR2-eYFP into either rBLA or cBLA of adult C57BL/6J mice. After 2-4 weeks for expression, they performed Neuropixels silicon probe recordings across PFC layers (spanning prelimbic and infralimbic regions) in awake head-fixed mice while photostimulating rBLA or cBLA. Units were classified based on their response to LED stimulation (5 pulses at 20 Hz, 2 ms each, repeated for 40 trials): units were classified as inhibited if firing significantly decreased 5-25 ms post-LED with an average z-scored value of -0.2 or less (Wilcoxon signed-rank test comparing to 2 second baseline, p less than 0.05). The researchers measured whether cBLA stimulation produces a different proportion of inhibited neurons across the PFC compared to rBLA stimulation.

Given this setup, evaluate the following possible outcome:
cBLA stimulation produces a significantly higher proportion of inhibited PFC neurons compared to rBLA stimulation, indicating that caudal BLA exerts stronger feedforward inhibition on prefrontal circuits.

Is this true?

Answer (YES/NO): NO